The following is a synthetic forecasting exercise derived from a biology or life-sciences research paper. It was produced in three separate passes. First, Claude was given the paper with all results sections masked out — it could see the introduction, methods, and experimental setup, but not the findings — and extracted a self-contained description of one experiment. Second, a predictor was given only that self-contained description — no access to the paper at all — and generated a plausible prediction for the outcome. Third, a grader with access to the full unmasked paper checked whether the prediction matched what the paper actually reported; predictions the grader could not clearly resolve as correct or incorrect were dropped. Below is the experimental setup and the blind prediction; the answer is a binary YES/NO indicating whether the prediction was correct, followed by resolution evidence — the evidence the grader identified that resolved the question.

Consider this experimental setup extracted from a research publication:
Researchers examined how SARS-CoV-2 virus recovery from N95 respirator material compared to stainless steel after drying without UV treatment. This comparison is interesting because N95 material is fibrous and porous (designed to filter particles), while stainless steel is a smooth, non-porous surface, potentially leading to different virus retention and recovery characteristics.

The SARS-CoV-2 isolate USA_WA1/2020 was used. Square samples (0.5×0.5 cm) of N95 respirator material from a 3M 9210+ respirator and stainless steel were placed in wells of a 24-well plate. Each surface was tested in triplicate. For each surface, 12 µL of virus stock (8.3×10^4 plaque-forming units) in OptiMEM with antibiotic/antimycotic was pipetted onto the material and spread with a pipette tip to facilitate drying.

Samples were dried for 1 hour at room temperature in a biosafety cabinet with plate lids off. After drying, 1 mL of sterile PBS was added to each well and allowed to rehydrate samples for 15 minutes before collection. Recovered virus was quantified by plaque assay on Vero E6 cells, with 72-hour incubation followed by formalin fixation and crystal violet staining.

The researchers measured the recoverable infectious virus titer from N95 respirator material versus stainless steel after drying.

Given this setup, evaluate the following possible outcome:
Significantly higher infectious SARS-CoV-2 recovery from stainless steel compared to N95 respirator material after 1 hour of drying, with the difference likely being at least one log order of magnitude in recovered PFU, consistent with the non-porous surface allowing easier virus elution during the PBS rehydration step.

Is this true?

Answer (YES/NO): NO